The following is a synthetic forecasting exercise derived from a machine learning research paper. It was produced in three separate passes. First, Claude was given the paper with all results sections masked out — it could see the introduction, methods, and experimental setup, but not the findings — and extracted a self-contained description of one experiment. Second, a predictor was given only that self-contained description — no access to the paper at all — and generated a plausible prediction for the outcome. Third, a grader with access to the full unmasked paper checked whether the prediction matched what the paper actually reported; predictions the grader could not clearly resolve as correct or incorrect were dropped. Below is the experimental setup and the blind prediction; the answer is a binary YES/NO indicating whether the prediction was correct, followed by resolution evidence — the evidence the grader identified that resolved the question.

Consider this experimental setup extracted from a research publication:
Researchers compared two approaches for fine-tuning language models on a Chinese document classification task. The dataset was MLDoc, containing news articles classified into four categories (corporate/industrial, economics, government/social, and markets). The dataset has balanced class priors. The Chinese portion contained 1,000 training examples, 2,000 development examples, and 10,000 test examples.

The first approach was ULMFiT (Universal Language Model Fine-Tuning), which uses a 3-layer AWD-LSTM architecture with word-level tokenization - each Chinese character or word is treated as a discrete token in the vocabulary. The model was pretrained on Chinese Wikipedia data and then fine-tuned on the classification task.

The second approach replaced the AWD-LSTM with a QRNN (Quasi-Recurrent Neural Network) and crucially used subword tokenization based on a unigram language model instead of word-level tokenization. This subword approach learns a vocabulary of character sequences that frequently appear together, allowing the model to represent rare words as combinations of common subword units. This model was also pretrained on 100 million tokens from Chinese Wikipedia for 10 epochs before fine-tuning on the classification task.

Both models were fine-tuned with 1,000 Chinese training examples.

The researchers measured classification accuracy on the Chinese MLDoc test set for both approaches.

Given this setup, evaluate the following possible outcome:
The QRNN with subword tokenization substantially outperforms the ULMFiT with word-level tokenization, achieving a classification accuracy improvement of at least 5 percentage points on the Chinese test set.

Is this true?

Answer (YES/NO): YES